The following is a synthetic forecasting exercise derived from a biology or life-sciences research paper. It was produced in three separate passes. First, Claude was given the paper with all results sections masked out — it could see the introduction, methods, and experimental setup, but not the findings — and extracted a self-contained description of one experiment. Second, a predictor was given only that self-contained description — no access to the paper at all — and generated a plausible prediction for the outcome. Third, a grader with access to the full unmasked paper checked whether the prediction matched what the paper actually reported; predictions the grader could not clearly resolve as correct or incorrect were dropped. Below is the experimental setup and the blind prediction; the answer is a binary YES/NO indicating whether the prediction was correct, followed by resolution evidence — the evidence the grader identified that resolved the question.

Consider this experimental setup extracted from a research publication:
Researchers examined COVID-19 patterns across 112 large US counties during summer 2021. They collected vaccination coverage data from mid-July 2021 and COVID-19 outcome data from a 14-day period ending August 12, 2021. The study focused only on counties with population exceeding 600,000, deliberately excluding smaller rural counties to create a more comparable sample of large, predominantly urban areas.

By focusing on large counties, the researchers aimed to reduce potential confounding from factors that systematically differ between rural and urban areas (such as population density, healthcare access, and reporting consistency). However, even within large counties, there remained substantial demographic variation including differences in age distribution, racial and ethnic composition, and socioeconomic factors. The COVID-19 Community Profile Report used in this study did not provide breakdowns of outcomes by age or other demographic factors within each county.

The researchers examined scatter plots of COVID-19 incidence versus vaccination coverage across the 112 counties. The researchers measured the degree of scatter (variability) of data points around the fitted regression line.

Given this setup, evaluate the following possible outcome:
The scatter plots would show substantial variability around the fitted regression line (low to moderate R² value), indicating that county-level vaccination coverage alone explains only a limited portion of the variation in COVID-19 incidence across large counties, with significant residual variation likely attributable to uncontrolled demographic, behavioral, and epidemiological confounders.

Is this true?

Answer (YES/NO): YES